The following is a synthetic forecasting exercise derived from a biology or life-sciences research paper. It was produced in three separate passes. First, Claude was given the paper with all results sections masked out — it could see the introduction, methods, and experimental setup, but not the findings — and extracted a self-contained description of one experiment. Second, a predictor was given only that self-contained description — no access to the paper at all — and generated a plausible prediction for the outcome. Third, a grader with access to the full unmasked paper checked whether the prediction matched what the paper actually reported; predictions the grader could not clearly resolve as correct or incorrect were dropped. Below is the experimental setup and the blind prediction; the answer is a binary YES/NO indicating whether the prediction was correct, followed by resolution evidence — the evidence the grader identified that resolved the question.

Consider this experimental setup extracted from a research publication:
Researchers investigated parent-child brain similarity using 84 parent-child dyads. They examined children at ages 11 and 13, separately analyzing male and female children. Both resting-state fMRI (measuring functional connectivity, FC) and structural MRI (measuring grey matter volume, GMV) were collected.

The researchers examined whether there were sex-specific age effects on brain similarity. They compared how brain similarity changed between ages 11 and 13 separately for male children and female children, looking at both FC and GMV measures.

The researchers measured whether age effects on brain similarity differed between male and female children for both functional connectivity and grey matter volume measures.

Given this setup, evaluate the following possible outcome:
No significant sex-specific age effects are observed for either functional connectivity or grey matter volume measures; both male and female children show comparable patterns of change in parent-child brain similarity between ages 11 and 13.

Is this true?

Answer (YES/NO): NO